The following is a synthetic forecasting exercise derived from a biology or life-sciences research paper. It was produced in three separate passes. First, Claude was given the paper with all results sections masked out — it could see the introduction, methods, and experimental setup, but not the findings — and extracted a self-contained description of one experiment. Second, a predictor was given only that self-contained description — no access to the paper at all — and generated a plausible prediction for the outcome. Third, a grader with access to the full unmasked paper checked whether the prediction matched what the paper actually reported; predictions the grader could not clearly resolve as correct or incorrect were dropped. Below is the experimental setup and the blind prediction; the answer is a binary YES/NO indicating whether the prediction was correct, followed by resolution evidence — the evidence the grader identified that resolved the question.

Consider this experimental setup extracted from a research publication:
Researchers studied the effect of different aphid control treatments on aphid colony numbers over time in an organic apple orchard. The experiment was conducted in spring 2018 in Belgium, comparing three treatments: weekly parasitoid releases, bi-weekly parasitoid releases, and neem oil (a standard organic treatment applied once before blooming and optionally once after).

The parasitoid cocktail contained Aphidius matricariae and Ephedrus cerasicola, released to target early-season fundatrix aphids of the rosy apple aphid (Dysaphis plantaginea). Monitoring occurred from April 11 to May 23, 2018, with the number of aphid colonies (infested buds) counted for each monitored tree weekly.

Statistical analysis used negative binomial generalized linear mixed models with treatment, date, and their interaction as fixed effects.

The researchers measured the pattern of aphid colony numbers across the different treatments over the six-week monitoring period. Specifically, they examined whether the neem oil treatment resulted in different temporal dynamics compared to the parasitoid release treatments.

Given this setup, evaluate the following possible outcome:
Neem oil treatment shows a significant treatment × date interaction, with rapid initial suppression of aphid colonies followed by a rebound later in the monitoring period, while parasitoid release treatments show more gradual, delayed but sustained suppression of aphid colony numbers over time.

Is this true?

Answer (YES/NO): NO